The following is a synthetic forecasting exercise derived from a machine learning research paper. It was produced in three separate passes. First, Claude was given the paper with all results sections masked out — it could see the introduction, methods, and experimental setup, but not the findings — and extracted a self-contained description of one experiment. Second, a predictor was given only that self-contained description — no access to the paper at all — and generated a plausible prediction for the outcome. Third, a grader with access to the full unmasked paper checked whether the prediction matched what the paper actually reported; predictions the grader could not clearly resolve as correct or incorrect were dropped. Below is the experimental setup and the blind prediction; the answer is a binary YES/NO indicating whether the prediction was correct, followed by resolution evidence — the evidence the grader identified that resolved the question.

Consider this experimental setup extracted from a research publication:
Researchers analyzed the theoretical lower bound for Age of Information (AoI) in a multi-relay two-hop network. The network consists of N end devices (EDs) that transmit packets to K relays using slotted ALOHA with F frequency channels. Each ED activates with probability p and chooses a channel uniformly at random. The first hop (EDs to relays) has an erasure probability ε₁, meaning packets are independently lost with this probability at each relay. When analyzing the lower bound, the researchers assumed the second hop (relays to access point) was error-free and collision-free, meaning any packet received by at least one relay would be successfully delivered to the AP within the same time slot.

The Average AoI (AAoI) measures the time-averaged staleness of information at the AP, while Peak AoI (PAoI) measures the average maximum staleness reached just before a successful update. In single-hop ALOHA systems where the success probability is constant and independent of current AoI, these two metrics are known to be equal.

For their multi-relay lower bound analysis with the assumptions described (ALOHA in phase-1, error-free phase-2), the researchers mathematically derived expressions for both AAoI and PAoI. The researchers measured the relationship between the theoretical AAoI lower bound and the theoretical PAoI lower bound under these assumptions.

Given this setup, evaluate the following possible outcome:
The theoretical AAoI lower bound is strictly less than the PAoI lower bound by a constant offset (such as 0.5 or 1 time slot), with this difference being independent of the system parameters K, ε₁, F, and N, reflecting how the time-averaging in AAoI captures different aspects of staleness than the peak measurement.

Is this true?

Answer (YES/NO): NO